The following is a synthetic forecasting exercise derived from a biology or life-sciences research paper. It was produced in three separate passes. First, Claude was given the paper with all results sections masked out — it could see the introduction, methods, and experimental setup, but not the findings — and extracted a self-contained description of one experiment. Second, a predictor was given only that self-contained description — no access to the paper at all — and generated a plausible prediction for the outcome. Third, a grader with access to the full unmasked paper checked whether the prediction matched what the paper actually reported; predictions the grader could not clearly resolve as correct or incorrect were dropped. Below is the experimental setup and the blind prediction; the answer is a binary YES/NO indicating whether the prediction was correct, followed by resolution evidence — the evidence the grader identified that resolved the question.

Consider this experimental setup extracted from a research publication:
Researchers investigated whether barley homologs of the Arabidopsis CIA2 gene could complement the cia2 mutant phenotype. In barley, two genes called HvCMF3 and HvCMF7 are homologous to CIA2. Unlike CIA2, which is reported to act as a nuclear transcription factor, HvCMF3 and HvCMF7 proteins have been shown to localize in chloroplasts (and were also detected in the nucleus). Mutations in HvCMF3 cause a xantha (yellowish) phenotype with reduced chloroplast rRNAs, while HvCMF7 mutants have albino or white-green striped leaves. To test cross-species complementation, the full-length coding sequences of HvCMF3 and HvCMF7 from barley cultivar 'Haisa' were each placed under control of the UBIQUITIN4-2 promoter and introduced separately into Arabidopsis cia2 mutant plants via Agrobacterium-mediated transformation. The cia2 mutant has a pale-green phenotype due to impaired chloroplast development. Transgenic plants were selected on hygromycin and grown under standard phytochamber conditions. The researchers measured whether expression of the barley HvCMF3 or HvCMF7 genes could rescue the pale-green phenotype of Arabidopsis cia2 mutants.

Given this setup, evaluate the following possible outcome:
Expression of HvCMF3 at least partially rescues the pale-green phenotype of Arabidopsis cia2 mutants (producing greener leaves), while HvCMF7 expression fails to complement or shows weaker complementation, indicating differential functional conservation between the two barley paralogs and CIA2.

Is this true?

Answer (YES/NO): YES